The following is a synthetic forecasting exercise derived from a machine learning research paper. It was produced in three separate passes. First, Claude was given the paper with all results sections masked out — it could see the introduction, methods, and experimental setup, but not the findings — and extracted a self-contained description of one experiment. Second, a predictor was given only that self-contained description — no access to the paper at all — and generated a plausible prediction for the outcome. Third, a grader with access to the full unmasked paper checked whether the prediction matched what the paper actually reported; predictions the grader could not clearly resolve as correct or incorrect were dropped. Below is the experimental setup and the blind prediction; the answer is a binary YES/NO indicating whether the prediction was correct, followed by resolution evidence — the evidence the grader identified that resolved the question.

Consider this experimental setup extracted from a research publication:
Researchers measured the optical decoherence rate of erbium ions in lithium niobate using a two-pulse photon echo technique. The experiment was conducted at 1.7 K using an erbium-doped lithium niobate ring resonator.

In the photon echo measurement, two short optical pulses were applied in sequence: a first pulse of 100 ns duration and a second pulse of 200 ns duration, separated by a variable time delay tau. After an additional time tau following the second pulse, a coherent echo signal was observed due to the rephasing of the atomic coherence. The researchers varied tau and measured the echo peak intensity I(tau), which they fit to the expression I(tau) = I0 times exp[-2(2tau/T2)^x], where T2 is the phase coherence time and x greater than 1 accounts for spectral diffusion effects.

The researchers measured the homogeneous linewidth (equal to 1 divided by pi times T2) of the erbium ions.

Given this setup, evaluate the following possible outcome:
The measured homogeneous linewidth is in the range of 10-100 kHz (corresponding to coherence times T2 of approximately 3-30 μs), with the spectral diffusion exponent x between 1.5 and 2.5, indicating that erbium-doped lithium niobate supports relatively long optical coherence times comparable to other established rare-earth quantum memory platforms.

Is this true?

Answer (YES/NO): NO